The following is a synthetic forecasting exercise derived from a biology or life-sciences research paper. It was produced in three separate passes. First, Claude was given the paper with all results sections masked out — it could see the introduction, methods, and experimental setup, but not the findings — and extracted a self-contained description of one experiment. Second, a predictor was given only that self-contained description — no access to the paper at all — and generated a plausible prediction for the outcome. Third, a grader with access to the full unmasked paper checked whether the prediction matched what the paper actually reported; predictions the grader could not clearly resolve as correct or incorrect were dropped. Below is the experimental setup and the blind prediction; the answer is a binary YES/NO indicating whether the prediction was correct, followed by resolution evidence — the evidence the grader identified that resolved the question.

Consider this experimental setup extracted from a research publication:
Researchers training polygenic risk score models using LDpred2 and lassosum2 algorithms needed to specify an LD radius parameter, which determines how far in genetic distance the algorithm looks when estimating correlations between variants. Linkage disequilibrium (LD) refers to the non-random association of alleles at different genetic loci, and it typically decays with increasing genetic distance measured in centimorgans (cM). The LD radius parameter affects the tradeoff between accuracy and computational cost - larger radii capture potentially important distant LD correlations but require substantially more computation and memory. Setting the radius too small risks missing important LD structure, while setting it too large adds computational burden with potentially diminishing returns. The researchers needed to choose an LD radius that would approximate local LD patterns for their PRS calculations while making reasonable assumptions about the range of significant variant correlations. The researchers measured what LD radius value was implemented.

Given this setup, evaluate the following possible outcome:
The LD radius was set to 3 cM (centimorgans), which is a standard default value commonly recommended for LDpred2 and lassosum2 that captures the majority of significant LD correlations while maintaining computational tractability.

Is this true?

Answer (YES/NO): YES